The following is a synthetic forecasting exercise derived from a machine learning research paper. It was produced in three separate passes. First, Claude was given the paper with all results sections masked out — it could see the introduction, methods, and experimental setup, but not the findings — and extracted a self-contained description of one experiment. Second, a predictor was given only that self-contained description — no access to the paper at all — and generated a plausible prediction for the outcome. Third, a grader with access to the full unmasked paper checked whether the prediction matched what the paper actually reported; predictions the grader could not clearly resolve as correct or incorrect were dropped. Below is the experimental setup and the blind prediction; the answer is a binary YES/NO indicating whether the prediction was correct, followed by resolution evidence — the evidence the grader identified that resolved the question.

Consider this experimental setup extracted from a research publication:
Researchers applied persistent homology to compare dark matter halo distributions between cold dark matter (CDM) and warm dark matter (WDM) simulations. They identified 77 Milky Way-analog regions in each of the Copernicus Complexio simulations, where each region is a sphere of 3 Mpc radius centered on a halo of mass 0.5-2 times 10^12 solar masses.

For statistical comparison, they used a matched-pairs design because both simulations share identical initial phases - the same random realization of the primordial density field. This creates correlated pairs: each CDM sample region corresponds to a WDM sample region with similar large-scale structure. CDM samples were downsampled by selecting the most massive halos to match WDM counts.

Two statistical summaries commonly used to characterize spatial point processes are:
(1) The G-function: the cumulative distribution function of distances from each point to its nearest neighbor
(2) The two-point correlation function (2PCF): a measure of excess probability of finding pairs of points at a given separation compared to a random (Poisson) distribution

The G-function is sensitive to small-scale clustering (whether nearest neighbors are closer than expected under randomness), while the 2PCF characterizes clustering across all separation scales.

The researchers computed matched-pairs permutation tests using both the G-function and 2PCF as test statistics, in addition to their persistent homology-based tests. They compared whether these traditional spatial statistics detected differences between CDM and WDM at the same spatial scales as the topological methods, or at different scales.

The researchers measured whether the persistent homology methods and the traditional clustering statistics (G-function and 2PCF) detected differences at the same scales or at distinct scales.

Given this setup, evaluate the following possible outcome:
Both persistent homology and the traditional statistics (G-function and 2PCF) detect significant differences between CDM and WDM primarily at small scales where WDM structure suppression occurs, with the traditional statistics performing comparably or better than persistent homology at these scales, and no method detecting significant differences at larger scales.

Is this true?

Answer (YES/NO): NO